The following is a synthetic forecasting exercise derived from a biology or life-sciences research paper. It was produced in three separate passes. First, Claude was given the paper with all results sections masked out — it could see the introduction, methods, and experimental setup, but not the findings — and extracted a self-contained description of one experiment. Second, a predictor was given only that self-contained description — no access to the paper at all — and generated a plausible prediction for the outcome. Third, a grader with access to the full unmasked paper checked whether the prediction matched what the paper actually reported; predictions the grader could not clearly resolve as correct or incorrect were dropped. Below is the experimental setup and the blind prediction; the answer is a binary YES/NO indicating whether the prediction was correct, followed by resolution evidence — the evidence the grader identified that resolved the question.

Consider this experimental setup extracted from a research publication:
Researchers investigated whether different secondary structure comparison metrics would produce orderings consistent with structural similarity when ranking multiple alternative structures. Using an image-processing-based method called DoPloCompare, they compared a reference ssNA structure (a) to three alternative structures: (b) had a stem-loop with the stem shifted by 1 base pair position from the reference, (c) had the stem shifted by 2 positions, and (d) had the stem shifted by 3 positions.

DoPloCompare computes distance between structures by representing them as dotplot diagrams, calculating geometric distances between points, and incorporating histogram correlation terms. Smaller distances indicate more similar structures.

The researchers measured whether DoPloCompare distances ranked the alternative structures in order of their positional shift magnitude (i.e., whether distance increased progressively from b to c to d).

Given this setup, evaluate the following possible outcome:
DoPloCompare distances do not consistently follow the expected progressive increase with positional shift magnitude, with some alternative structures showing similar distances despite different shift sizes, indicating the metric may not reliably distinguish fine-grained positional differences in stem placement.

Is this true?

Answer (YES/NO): NO